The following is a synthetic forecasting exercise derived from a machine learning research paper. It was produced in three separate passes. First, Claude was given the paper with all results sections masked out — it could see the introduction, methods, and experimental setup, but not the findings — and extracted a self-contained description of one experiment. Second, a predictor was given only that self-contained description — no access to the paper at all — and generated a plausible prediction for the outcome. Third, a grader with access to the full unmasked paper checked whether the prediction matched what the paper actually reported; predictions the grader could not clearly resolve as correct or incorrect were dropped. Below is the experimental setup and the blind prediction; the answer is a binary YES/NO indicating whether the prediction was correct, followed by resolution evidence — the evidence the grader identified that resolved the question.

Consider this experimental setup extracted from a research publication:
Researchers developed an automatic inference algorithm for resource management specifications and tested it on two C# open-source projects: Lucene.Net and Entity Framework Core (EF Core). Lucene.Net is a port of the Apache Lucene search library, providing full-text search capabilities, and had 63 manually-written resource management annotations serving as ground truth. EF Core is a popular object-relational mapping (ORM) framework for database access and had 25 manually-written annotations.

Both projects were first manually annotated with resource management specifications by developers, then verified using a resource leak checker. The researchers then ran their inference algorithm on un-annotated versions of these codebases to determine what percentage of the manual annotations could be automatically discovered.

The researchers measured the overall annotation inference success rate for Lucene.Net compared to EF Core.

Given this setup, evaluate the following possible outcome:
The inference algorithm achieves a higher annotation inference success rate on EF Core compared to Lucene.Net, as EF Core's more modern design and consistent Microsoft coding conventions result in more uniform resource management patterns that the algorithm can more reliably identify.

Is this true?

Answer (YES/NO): NO